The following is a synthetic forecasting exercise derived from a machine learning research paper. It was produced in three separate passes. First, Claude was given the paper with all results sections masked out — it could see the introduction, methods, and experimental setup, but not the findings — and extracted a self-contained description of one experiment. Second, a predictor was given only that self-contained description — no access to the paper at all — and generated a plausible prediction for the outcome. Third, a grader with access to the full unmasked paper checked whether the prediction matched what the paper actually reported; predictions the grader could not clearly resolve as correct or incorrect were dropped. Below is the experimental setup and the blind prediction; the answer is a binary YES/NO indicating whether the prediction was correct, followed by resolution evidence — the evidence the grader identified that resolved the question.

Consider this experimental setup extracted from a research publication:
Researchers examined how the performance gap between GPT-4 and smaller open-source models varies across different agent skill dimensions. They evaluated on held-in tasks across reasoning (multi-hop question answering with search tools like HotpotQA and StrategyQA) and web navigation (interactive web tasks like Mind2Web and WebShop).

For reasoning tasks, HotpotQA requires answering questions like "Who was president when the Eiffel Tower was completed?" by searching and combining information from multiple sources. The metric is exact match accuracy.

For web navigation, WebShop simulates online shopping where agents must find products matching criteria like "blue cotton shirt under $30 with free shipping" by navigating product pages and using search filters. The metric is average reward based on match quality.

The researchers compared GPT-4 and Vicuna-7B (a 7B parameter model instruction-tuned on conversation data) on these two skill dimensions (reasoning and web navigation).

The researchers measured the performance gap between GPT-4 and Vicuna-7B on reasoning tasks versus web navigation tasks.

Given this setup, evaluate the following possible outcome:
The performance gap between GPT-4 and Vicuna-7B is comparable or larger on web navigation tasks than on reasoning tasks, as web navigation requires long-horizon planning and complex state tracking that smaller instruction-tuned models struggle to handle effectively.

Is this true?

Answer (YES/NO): NO